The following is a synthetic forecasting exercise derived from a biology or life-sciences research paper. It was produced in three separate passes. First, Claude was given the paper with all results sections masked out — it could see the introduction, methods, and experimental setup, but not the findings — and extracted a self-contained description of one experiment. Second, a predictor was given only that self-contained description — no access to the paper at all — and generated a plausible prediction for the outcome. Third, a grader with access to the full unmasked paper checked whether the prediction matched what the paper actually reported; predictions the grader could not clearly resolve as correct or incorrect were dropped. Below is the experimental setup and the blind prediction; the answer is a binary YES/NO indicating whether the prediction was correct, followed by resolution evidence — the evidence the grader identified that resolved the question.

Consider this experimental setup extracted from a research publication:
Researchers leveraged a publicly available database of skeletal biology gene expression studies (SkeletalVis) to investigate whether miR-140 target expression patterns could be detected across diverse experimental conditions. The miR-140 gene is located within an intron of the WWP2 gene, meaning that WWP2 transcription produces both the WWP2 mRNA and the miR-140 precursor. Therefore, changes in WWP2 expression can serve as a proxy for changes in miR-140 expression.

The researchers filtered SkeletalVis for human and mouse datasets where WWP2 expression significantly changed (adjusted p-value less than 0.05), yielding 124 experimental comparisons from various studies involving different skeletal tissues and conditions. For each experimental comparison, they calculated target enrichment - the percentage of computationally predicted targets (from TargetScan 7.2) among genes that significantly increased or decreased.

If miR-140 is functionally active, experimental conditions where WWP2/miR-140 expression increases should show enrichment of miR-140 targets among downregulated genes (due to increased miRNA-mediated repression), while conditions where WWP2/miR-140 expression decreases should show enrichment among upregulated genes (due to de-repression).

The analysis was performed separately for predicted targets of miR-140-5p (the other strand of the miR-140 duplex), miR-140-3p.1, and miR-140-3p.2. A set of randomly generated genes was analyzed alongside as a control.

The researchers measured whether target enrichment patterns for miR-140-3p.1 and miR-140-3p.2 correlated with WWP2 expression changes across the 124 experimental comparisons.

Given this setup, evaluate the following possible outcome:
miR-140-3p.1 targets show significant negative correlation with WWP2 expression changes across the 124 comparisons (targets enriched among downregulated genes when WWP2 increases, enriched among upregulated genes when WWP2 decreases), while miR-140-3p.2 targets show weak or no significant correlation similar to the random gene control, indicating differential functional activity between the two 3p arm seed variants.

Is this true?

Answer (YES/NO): NO